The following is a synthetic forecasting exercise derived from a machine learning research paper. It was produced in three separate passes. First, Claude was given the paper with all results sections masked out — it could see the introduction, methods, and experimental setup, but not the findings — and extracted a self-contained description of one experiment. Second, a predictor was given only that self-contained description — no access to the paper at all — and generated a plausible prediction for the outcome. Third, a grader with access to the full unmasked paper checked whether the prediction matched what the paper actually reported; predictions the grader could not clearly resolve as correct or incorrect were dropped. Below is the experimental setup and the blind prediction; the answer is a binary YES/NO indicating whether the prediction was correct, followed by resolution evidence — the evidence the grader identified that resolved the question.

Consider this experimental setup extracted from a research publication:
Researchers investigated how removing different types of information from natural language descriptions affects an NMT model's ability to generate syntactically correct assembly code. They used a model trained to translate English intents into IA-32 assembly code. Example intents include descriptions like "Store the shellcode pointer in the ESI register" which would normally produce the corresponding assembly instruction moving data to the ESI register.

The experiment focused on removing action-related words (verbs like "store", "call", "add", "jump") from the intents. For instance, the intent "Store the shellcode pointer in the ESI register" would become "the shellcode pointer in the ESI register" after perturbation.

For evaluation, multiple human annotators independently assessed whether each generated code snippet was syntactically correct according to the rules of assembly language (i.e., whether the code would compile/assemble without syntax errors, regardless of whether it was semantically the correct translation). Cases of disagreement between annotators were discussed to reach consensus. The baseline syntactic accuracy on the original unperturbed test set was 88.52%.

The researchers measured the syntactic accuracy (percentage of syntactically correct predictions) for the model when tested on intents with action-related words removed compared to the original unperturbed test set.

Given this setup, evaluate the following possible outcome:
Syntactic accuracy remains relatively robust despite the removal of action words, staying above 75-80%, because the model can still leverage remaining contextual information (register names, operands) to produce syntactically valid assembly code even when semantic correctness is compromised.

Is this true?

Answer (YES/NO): YES